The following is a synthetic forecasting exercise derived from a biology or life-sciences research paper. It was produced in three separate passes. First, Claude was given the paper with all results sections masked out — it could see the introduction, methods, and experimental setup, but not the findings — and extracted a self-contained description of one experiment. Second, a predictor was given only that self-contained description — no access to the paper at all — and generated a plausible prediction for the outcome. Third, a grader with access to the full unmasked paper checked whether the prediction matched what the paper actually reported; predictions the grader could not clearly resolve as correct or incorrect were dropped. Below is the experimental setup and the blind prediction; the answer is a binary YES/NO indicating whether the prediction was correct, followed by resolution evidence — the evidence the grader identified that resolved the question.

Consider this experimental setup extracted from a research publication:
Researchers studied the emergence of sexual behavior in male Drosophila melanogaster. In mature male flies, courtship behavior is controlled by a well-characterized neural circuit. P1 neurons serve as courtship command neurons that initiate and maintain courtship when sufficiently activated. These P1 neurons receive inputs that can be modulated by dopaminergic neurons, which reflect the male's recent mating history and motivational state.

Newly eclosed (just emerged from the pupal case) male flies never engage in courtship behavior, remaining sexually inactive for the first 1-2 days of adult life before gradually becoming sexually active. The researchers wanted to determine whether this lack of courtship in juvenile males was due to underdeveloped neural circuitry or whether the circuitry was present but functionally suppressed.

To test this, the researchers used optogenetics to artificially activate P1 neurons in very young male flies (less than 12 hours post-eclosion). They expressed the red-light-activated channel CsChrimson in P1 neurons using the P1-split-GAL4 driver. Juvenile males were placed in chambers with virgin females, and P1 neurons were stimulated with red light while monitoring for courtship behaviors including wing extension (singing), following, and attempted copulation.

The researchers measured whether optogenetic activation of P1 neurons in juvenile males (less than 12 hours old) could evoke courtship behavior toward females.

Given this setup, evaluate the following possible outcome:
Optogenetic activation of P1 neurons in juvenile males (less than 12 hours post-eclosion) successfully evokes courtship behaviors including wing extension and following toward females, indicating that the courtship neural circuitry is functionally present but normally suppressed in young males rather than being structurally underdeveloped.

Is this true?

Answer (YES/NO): YES